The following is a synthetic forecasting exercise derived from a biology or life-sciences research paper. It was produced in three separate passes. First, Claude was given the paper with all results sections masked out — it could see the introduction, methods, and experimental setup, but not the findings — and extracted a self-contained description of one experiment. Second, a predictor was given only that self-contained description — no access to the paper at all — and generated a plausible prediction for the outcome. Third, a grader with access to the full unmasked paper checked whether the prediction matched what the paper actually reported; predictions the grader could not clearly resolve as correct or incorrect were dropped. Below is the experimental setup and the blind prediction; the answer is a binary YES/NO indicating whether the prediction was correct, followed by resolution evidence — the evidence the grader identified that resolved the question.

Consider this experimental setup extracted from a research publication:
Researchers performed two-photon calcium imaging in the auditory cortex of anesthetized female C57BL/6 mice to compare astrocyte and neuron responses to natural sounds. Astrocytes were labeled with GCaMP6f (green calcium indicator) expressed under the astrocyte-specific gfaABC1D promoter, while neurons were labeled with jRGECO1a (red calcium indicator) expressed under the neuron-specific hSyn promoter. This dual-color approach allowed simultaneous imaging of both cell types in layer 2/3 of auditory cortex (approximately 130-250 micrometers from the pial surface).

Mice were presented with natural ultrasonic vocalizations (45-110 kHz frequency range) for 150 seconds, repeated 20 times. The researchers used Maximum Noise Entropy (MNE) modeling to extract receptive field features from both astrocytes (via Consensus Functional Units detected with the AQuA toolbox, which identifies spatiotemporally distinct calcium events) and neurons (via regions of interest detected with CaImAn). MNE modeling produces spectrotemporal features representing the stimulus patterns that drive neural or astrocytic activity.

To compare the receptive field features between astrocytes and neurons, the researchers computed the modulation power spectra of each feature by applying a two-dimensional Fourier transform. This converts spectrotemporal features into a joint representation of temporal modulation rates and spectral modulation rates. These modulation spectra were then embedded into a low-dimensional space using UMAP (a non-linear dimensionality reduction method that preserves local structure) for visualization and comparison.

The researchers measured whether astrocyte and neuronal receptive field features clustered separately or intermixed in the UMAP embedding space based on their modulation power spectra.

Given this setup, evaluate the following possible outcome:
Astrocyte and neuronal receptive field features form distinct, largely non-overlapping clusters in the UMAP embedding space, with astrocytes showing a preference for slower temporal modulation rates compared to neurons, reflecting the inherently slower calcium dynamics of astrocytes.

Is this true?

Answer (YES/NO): NO